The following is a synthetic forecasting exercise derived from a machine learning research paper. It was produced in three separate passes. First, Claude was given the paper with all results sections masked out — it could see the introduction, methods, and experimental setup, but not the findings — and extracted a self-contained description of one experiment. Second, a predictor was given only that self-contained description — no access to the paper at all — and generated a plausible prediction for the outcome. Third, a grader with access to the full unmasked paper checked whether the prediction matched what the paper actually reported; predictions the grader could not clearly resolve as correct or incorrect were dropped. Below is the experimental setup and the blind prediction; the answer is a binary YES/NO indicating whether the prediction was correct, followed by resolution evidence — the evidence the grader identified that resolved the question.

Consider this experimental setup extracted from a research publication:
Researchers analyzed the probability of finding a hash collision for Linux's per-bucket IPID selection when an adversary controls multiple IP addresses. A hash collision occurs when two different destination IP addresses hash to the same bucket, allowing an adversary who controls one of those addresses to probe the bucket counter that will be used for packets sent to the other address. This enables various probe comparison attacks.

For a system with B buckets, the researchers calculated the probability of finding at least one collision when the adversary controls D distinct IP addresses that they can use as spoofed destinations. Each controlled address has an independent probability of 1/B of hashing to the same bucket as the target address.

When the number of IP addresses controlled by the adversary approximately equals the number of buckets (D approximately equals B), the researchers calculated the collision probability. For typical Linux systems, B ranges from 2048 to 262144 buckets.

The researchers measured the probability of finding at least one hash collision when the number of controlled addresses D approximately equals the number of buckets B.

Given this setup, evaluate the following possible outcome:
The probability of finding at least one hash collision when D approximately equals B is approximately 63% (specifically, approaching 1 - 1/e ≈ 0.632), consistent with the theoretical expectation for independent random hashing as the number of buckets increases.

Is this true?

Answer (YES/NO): YES